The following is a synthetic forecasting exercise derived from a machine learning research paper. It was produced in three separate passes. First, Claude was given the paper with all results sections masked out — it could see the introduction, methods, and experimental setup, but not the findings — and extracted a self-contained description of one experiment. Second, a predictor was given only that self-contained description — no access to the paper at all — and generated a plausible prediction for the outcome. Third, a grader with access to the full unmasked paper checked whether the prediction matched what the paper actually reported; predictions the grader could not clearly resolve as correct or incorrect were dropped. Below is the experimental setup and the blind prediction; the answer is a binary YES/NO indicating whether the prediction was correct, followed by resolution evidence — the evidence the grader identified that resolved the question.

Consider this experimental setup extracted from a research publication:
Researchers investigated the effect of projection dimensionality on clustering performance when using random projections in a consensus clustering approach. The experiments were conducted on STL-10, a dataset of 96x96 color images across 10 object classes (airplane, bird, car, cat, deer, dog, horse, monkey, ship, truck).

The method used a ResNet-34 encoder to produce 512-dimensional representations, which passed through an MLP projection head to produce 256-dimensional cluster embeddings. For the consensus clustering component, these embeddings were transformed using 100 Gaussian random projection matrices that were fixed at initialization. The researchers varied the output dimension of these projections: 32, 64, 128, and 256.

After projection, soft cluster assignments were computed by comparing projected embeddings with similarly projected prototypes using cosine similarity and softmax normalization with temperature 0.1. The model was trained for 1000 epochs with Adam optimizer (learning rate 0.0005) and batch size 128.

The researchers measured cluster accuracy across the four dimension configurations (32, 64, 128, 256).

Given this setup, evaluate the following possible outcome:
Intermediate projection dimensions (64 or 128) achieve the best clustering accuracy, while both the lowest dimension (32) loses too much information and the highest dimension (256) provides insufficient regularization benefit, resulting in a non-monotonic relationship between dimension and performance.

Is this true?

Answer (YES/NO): NO